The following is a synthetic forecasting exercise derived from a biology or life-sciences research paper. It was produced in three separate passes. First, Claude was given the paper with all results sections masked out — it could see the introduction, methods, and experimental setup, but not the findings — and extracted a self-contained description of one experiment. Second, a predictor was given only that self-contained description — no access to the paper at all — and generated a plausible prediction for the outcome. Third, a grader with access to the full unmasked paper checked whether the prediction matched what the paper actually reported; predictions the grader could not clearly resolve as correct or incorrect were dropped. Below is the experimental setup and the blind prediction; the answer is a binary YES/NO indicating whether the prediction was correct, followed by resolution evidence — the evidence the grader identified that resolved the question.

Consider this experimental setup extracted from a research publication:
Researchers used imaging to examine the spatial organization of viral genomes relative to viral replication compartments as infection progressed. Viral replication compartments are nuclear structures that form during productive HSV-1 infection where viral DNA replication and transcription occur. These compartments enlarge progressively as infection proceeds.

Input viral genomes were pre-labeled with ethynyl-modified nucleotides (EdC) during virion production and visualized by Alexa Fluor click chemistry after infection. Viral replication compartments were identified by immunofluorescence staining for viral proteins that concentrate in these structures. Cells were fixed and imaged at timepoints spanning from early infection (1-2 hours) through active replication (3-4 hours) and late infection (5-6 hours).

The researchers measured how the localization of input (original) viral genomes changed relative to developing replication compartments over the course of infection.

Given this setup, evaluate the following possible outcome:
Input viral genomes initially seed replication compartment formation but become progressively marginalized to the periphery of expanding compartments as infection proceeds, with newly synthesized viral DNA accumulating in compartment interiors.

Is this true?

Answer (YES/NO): YES